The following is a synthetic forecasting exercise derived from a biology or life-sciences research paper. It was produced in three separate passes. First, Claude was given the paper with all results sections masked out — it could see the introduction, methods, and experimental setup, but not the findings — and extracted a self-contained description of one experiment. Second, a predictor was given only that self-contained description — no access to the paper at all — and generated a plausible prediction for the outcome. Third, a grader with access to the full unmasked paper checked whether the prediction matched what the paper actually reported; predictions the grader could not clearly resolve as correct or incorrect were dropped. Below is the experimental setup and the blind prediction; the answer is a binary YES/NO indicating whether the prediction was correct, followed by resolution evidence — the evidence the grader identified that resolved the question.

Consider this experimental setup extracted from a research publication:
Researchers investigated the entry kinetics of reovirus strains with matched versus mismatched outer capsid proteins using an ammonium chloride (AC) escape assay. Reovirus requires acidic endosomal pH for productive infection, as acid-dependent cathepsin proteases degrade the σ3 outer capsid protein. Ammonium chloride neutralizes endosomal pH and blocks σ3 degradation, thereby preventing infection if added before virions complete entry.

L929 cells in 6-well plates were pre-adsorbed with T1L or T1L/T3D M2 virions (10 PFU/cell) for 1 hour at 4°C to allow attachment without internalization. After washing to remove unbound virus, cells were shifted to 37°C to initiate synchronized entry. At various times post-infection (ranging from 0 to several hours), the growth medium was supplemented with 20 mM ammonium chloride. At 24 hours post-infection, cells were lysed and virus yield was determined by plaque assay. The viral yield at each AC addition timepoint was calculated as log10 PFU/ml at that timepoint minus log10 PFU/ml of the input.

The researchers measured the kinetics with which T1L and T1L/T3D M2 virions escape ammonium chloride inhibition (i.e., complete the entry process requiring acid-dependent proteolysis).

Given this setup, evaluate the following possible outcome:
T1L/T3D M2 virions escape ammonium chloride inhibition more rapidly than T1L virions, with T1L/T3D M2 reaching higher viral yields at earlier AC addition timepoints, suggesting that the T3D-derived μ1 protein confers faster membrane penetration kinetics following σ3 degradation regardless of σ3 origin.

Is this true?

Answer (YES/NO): NO